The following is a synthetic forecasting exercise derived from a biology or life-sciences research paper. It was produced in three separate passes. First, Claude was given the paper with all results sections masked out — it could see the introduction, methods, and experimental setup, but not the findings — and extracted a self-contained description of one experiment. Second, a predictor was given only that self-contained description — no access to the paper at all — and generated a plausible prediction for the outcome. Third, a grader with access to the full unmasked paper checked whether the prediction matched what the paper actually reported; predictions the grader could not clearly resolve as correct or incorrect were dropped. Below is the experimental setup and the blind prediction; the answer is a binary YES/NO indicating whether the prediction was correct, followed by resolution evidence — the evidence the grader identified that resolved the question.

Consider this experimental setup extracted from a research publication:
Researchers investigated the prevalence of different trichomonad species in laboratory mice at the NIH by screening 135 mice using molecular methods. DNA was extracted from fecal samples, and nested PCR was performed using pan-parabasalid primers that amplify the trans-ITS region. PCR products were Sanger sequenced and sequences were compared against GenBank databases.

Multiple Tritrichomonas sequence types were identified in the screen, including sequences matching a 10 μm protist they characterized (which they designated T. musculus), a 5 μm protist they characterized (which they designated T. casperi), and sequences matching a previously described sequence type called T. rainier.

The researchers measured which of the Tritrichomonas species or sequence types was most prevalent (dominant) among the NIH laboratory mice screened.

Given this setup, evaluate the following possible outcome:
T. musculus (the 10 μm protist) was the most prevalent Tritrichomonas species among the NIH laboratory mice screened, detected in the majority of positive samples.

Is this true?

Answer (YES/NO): NO